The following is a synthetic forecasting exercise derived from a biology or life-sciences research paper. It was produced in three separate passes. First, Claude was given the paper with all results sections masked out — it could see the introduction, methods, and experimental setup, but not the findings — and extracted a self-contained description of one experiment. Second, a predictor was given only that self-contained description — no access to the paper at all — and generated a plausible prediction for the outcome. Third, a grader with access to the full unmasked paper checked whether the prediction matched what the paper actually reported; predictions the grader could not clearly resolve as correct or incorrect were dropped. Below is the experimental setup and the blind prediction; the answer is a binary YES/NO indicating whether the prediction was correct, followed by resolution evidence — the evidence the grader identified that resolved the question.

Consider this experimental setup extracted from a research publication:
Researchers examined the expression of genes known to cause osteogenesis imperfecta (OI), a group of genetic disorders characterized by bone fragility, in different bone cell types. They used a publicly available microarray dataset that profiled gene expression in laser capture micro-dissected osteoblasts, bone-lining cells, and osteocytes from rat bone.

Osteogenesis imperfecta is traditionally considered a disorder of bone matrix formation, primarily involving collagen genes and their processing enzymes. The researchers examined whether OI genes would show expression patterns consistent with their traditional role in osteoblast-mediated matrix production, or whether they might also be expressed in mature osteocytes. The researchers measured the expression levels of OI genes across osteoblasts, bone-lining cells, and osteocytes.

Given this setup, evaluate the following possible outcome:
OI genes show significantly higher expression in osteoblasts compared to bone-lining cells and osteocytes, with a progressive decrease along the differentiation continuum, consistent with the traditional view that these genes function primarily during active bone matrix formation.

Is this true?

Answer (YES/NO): NO